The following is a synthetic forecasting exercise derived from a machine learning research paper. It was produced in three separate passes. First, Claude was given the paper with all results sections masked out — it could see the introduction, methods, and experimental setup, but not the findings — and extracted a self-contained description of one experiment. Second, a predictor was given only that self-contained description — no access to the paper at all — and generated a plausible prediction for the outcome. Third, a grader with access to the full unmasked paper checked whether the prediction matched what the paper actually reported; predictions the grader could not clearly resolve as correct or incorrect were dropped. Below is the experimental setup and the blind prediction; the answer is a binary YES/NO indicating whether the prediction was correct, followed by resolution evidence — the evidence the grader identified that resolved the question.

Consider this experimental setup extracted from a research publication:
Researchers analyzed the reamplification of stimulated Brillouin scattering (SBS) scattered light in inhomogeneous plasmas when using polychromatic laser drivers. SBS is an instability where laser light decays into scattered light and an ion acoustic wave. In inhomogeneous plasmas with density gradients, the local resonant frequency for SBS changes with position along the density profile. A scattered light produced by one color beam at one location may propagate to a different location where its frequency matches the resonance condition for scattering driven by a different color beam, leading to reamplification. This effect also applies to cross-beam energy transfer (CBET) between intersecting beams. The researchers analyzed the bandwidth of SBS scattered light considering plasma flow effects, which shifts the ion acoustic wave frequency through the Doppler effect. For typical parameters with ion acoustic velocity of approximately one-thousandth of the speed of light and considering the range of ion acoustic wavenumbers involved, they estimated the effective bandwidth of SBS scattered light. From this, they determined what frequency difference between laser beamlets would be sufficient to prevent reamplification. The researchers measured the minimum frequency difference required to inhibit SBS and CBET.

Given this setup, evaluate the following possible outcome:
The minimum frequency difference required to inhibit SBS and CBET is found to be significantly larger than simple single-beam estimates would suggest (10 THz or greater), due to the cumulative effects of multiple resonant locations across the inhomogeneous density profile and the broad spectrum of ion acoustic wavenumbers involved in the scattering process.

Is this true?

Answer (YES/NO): NO